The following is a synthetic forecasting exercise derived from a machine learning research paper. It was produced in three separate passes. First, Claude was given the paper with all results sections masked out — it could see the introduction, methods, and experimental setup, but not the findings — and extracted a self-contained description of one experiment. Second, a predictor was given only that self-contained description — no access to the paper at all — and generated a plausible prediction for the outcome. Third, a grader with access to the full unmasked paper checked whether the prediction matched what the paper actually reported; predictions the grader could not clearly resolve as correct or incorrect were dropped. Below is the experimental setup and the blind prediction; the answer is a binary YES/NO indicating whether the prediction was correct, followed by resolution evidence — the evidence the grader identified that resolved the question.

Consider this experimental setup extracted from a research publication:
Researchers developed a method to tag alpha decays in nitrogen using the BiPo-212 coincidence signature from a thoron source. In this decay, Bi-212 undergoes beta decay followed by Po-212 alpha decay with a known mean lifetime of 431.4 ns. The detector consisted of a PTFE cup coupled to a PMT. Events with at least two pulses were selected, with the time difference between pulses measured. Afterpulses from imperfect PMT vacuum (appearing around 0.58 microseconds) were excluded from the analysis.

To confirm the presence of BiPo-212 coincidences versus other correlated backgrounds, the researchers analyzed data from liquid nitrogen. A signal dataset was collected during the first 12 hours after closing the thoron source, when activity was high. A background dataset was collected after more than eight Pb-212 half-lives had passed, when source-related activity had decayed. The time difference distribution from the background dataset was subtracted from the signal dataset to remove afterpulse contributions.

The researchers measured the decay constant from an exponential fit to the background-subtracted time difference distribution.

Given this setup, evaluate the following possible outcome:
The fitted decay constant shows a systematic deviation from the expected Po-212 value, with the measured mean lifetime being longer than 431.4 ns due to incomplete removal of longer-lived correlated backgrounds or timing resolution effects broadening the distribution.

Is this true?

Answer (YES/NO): NO